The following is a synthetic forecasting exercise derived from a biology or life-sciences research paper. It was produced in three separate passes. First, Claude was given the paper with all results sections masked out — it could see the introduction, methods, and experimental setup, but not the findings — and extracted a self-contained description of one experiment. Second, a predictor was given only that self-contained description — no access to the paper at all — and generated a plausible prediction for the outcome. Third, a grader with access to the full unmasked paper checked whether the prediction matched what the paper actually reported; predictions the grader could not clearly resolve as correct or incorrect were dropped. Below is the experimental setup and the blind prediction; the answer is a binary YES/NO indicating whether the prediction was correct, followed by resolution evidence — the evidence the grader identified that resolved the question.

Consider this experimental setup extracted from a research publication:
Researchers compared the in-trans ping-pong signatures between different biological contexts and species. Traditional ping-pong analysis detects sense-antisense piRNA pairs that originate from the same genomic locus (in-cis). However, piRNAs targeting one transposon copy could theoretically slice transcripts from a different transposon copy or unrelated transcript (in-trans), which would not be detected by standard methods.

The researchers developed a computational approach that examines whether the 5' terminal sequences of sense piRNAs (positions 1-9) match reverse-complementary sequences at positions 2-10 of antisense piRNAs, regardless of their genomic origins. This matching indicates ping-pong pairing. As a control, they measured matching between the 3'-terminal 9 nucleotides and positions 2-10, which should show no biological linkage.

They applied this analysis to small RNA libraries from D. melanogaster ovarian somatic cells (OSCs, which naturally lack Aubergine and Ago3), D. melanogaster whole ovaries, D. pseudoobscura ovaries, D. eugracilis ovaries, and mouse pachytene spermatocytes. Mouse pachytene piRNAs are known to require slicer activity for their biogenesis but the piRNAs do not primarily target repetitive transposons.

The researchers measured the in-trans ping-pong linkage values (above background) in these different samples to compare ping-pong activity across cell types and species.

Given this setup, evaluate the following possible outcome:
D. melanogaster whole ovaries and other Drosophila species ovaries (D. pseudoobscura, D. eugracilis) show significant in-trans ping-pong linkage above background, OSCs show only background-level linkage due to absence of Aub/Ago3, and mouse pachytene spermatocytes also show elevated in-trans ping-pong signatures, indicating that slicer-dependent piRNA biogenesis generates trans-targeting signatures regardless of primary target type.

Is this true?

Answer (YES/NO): NO